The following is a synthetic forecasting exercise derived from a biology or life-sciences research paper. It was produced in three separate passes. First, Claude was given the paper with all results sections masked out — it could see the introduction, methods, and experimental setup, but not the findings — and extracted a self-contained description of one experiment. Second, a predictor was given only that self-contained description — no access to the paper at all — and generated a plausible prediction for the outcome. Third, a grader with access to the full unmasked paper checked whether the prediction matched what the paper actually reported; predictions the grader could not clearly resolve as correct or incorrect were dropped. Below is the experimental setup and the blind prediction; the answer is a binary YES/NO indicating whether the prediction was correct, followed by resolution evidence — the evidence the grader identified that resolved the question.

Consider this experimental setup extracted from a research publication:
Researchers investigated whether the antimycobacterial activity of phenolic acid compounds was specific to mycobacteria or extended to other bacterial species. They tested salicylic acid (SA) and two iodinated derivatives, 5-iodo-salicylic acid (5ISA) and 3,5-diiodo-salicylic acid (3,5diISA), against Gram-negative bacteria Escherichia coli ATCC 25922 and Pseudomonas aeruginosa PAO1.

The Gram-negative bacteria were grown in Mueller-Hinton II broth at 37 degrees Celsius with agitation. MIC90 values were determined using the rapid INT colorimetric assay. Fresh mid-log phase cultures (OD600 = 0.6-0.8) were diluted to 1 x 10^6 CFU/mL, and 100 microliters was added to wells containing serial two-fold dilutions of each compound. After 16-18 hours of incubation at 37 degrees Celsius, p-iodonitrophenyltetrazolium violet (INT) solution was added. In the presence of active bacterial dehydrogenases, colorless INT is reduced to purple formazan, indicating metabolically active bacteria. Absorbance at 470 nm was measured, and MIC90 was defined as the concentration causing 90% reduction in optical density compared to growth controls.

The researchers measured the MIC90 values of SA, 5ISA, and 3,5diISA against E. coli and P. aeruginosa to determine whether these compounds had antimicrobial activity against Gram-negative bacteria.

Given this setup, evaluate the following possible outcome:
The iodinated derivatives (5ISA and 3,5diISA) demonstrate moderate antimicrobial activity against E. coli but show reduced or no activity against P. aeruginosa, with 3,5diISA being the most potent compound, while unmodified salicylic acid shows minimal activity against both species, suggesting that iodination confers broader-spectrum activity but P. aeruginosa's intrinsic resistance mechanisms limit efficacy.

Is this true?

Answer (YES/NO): NO